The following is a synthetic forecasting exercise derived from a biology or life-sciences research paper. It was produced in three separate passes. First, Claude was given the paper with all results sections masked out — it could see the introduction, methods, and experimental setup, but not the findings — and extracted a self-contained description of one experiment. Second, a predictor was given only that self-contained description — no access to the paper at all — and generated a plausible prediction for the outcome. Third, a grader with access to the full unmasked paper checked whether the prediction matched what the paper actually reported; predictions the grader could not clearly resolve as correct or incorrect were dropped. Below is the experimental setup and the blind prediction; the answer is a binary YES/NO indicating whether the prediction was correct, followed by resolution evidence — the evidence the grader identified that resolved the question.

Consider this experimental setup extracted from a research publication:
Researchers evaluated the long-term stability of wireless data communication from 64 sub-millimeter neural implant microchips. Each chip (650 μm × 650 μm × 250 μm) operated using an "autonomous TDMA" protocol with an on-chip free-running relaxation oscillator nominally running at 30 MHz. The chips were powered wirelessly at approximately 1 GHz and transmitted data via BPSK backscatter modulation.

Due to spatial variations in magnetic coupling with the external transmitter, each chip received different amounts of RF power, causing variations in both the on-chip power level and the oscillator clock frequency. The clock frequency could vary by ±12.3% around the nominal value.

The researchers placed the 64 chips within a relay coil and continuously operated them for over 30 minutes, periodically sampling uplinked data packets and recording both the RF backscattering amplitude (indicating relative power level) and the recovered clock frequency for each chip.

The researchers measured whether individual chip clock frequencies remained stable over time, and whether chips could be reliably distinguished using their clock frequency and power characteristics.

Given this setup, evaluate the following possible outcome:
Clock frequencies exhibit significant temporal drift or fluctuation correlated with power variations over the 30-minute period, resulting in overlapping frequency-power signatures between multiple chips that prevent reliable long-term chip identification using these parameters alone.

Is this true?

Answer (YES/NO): NO